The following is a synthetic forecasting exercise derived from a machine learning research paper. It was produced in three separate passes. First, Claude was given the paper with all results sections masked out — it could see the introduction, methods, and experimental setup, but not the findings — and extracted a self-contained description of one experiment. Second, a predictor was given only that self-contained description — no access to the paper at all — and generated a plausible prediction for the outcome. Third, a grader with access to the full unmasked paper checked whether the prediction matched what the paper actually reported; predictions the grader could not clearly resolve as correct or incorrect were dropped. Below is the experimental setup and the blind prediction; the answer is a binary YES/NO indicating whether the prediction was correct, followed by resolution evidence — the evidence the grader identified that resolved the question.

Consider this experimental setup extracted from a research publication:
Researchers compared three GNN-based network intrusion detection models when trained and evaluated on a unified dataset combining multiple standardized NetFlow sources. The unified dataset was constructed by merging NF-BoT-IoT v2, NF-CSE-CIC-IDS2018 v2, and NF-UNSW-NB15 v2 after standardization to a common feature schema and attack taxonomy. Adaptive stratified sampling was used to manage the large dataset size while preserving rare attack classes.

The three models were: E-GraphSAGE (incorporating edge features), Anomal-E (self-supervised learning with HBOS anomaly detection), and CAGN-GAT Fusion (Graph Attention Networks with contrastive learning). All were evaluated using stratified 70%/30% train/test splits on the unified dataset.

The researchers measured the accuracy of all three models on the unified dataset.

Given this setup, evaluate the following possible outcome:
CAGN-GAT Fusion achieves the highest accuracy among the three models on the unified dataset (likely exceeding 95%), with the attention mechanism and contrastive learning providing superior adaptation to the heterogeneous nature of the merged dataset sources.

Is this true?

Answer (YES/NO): NO